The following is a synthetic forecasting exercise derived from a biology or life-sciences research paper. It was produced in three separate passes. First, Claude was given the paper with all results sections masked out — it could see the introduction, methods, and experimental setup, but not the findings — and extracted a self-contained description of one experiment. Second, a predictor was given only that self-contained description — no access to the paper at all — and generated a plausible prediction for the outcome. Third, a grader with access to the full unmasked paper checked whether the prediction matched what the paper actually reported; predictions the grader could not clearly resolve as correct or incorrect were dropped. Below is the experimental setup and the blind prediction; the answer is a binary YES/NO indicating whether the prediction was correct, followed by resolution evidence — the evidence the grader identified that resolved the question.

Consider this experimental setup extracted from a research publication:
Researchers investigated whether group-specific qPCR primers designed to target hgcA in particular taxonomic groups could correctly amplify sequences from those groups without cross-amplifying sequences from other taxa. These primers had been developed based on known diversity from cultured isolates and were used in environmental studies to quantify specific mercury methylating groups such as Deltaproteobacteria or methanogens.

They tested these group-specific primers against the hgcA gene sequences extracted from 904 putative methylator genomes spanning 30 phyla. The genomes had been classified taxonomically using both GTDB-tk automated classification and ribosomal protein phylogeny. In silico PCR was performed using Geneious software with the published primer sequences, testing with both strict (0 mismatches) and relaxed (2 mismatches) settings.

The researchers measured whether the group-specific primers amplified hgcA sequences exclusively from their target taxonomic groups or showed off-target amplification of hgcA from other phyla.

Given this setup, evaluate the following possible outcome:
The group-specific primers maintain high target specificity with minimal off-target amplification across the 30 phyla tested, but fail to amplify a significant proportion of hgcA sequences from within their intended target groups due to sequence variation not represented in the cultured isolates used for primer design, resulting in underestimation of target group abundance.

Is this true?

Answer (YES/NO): NO